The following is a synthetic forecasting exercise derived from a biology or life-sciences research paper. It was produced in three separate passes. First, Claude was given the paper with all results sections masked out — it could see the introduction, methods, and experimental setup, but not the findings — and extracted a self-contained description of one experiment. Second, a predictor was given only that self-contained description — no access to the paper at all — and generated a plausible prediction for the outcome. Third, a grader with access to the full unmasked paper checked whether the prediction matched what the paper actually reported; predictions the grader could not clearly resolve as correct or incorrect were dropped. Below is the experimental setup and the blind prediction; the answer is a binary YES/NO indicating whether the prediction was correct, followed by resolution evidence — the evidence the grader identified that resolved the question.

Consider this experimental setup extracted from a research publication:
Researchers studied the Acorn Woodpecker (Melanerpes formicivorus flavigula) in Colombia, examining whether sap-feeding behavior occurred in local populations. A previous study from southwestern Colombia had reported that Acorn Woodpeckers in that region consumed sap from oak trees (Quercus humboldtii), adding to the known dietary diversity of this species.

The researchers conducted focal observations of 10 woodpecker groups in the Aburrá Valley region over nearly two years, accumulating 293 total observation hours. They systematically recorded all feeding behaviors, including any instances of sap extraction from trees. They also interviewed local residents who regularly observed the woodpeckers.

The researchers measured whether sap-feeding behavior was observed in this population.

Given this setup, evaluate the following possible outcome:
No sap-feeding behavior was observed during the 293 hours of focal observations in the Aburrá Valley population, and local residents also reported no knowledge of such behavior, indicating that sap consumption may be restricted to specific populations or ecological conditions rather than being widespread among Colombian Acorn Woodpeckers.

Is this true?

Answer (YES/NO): NO